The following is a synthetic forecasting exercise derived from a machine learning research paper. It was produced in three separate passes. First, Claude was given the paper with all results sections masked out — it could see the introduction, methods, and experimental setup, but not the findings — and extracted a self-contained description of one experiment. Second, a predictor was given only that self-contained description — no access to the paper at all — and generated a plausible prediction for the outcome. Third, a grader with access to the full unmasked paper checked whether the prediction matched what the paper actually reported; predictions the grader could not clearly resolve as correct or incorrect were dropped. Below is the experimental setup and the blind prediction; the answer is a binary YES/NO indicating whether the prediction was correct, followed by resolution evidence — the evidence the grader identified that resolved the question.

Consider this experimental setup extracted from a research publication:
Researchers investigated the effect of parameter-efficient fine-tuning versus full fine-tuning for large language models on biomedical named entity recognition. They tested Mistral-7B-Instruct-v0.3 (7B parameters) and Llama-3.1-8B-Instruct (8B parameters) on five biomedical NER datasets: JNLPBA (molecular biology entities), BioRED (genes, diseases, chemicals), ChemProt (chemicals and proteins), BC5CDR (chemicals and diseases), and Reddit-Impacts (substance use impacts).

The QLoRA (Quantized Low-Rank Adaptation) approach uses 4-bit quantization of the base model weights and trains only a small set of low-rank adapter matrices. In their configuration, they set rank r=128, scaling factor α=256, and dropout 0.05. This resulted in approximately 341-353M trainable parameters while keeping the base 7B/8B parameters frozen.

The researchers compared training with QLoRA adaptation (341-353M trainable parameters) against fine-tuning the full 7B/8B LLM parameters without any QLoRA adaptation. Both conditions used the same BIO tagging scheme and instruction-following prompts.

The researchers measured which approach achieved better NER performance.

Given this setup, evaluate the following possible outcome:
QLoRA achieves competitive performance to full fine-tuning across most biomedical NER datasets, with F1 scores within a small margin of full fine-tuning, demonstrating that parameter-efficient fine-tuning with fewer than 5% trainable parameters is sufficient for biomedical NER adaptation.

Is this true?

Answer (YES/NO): NO